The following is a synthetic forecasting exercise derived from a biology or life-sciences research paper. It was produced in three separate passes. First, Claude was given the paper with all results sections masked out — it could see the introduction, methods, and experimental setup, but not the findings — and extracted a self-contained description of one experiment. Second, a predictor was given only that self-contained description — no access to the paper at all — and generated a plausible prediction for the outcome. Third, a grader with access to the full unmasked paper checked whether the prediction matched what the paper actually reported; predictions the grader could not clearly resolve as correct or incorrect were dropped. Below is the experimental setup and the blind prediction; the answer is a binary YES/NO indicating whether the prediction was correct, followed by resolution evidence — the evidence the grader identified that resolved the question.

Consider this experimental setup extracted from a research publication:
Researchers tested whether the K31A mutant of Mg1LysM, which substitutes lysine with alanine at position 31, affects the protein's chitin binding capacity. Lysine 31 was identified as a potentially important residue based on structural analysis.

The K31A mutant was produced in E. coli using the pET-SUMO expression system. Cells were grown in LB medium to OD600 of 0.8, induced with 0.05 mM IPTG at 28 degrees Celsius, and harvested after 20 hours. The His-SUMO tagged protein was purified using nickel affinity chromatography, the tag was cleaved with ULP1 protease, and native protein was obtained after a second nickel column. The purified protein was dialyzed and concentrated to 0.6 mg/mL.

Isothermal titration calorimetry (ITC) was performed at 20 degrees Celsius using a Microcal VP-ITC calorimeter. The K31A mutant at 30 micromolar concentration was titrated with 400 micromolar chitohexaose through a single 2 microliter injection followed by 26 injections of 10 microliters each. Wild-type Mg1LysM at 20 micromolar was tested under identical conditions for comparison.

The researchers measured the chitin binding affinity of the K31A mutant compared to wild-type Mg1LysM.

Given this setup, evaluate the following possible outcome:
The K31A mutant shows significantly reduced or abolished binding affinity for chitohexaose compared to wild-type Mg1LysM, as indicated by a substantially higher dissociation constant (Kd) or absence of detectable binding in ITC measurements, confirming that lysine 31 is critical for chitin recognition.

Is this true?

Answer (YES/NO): YES